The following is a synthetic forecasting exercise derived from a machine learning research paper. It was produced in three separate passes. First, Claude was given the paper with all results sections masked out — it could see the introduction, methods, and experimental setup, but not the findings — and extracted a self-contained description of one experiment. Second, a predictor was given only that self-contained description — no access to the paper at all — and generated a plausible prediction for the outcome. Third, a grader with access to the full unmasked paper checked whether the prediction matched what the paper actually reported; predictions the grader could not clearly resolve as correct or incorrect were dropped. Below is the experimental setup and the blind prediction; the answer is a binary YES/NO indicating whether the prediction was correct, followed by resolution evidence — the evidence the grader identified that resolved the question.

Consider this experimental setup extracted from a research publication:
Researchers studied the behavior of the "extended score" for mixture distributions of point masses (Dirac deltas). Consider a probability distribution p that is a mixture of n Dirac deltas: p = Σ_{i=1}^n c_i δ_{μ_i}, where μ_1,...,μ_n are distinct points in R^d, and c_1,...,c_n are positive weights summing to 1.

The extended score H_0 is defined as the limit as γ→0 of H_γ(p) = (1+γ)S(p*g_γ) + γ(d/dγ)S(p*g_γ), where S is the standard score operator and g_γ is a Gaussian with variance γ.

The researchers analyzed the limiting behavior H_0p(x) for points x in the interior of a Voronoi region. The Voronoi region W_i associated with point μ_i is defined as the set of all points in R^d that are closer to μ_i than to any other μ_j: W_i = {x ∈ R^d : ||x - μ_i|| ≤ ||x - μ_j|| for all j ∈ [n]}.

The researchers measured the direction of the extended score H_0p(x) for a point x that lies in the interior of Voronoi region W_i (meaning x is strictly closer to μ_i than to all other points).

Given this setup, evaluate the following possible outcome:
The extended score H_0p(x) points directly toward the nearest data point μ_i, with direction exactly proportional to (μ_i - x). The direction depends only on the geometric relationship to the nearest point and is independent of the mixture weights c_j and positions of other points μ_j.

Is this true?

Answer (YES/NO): YES